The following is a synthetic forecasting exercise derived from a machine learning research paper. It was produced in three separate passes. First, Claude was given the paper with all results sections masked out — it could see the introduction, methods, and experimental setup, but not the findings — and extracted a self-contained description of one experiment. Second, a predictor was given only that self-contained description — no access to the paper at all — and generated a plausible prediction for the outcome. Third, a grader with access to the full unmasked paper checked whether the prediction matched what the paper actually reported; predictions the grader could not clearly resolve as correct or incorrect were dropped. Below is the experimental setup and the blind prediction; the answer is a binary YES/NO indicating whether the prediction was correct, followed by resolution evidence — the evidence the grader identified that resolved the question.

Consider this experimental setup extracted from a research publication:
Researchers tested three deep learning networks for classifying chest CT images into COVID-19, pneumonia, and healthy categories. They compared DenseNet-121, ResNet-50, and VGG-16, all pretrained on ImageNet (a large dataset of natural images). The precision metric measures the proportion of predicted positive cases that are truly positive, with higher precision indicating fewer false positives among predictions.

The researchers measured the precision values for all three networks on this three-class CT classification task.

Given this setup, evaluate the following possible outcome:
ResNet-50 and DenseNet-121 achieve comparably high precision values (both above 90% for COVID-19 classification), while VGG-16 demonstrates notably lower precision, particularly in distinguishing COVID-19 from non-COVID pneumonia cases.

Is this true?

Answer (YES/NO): NO